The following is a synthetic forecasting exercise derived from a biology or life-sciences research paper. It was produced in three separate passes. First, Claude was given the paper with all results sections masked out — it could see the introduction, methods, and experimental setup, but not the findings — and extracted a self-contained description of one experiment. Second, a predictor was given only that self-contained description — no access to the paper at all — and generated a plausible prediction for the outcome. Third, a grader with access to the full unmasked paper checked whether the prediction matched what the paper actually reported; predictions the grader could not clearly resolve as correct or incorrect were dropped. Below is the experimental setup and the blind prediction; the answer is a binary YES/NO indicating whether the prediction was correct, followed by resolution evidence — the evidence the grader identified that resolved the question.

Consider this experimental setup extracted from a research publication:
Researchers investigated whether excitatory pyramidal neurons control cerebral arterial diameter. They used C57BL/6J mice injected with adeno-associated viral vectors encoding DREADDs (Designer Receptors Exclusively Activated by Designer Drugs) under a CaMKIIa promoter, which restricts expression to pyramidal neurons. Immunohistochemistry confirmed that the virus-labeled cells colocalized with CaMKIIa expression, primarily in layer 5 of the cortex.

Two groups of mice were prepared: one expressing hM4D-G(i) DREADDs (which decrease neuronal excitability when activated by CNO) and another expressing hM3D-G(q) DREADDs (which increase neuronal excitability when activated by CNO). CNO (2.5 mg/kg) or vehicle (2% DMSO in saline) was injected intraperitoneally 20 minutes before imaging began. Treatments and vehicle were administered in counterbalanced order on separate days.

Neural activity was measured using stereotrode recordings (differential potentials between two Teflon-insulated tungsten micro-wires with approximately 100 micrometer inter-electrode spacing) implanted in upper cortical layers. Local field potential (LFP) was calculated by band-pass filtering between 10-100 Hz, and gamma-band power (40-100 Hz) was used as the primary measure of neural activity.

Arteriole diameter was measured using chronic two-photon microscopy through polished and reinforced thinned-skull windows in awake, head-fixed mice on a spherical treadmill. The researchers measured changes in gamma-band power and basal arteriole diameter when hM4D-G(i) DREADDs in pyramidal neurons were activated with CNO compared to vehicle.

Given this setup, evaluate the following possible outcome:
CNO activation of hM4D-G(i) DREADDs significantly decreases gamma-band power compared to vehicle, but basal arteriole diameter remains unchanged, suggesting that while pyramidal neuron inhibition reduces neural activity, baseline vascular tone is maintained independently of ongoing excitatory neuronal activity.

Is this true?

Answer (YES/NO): YES